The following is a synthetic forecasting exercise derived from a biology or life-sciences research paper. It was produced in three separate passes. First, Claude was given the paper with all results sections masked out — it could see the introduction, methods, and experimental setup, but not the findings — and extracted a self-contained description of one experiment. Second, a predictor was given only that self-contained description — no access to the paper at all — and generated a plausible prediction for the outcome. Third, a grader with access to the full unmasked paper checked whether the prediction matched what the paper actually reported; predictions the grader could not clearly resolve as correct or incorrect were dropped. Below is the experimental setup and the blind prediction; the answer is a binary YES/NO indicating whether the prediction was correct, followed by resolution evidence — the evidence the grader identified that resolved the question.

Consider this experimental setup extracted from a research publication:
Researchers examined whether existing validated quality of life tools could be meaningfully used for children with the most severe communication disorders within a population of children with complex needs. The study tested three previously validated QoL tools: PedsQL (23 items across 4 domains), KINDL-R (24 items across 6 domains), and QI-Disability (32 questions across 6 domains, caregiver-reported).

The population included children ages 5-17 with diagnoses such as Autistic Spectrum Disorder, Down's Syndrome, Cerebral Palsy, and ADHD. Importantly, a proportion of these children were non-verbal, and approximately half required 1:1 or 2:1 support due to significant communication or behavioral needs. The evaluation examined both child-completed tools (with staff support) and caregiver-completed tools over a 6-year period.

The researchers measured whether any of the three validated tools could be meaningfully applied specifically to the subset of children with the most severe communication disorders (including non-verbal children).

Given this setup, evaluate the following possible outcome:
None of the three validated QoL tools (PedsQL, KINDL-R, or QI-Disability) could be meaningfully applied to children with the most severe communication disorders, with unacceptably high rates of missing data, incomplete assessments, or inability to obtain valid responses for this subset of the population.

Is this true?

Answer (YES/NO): NO